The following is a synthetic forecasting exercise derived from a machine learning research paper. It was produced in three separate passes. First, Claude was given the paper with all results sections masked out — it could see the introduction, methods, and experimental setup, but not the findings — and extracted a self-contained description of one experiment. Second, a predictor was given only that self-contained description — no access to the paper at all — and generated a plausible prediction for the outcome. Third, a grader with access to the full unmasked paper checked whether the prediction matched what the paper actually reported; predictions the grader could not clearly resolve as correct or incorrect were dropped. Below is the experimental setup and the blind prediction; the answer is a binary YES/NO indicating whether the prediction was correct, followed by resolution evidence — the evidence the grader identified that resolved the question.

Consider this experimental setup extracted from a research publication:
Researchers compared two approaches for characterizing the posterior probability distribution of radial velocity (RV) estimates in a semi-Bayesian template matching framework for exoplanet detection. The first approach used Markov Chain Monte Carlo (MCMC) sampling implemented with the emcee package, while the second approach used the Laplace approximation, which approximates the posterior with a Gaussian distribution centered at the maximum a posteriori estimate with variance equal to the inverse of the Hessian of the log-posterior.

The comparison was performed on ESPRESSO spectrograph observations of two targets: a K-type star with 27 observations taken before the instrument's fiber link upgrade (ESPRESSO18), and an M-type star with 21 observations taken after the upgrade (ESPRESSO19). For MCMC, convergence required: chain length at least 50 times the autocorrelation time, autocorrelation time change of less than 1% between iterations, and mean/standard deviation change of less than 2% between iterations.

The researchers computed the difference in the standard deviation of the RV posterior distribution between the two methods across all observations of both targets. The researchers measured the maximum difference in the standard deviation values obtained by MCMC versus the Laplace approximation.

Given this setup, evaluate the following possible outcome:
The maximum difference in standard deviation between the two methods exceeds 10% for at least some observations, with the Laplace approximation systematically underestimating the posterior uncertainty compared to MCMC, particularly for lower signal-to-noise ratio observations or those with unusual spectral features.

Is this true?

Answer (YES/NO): NO